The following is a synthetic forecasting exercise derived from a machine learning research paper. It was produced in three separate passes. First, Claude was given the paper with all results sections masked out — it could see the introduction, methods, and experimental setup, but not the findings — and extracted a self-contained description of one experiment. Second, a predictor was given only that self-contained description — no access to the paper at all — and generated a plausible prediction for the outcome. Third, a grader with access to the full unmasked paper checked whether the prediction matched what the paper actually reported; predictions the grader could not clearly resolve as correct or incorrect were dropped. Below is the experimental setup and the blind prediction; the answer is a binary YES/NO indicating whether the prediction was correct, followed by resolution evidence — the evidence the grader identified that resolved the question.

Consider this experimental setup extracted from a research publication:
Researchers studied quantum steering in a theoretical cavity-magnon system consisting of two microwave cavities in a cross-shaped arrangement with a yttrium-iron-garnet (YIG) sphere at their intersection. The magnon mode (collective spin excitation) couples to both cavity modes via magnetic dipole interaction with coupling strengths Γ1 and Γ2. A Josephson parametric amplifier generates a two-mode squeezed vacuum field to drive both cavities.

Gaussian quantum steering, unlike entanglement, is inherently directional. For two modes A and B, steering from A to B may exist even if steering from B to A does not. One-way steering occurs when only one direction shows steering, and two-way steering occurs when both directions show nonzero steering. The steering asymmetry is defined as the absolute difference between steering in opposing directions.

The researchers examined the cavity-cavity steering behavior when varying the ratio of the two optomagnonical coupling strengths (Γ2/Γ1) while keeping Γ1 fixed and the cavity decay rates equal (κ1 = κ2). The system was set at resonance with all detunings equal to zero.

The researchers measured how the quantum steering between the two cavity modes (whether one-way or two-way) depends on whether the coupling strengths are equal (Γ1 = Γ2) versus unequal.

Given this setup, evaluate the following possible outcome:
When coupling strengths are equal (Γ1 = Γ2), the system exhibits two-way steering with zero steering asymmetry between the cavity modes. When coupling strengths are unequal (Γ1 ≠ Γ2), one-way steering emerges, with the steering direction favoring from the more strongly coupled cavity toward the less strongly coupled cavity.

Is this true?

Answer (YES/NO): NO